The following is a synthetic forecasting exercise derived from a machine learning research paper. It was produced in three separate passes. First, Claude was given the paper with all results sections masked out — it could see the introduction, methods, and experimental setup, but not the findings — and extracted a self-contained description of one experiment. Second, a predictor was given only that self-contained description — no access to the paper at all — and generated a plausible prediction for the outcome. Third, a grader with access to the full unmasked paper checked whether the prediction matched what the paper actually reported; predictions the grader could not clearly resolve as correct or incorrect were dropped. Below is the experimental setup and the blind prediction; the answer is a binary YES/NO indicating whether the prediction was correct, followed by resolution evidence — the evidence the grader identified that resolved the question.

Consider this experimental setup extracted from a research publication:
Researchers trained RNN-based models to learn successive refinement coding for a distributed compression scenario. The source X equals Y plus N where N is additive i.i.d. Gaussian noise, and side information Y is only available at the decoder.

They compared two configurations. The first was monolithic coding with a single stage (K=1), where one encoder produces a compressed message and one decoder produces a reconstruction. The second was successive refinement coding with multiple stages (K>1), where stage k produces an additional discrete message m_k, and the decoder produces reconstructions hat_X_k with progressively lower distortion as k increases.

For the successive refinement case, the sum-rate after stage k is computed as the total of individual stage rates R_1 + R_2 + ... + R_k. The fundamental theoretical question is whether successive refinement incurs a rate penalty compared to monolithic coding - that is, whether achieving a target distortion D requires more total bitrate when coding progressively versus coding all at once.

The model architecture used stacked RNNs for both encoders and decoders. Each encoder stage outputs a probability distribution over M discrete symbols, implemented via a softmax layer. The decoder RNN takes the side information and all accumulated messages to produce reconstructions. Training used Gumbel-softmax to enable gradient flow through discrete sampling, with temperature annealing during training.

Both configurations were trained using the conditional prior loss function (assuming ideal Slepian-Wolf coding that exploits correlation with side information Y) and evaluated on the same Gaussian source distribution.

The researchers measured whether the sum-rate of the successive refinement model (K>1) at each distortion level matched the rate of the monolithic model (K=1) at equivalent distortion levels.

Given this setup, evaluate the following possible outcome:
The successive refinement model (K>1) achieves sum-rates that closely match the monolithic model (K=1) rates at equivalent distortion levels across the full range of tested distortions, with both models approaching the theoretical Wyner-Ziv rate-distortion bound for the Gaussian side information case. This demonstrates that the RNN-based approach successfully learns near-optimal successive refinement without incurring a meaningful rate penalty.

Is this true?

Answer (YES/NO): YES